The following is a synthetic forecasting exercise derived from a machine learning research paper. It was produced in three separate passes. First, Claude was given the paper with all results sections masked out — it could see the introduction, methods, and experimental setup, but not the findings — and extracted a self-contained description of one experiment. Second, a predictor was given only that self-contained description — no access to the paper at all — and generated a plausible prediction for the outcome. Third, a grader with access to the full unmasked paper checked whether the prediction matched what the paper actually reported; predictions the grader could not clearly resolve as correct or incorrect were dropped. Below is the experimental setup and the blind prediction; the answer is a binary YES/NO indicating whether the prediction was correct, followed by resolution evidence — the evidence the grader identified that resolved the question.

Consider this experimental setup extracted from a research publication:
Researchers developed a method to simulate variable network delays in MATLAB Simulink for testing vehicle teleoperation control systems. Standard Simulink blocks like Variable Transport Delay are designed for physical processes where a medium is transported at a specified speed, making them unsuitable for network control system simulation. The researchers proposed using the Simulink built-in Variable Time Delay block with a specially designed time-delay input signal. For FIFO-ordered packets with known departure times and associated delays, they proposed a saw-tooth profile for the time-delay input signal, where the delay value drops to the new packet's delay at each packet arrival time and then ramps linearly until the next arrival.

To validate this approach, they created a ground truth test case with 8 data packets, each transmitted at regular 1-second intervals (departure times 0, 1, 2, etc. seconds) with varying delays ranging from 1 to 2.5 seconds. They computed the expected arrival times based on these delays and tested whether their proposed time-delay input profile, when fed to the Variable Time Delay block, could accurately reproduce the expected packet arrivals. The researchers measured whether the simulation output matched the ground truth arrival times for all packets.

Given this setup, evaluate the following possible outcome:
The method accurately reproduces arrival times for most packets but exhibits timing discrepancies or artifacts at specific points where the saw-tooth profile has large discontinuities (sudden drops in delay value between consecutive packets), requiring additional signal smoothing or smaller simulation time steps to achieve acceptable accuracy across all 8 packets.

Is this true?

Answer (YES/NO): NO